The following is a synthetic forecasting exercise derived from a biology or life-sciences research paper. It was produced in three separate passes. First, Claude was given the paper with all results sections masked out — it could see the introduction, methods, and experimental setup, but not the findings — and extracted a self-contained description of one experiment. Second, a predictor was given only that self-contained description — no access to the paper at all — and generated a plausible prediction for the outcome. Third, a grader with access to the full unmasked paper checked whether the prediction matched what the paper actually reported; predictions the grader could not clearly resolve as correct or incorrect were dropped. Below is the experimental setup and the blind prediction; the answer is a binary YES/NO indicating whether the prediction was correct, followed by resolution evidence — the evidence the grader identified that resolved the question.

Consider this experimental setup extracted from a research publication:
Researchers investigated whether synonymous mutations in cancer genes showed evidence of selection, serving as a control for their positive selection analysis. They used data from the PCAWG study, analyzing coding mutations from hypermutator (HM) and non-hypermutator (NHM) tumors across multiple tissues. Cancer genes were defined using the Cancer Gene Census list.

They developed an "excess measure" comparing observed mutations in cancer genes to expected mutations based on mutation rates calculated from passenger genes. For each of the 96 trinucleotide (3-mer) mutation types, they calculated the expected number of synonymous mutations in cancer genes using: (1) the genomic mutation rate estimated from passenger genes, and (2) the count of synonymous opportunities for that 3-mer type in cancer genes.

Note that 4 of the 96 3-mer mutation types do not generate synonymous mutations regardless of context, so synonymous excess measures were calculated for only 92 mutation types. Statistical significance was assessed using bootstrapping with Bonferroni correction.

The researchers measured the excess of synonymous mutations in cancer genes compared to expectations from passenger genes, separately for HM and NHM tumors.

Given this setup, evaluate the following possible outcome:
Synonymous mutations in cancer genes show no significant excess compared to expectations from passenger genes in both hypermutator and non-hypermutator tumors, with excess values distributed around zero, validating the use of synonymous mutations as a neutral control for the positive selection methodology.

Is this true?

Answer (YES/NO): YES